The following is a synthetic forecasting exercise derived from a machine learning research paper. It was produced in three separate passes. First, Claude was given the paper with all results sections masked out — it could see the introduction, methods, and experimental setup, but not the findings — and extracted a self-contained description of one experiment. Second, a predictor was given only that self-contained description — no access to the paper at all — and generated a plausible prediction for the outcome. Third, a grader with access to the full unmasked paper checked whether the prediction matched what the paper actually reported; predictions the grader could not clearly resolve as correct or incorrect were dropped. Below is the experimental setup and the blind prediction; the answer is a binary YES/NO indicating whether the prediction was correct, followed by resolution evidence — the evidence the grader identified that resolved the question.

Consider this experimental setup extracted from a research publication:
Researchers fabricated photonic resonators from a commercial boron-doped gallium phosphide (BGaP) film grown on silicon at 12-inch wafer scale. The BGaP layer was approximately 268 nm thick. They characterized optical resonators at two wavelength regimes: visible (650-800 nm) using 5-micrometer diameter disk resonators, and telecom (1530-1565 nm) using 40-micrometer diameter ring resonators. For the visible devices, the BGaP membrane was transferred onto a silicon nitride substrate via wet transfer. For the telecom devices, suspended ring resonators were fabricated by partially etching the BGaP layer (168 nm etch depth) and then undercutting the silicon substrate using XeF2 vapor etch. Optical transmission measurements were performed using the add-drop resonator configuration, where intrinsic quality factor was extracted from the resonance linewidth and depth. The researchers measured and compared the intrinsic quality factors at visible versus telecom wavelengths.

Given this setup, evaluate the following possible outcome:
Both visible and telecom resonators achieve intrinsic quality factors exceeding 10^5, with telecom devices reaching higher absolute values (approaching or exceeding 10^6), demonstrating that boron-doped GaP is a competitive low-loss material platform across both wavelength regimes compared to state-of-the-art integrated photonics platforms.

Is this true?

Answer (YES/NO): NO